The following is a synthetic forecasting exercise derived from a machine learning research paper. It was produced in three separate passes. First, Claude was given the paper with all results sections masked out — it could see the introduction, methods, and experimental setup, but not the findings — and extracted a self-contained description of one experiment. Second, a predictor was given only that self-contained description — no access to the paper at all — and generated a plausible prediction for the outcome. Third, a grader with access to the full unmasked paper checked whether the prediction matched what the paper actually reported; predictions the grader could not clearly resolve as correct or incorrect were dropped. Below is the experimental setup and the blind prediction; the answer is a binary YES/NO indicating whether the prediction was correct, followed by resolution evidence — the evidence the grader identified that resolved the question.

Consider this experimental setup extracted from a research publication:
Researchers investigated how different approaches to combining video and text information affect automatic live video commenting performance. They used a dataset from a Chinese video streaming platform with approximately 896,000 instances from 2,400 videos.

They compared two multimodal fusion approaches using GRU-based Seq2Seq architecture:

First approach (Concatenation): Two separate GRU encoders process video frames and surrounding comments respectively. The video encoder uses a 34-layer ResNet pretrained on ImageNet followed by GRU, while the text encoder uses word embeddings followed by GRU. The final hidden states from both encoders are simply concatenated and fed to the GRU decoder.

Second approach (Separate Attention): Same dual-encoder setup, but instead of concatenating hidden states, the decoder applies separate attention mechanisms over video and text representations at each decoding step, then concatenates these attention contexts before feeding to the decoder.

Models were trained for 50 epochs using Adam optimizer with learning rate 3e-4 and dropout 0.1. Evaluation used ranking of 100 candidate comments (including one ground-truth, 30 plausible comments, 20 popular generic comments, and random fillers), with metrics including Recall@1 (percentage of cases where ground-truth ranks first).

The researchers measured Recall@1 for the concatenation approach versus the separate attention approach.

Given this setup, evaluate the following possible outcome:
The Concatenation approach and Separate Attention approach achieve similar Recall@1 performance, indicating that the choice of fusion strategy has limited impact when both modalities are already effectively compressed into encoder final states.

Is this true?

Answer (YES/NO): NO